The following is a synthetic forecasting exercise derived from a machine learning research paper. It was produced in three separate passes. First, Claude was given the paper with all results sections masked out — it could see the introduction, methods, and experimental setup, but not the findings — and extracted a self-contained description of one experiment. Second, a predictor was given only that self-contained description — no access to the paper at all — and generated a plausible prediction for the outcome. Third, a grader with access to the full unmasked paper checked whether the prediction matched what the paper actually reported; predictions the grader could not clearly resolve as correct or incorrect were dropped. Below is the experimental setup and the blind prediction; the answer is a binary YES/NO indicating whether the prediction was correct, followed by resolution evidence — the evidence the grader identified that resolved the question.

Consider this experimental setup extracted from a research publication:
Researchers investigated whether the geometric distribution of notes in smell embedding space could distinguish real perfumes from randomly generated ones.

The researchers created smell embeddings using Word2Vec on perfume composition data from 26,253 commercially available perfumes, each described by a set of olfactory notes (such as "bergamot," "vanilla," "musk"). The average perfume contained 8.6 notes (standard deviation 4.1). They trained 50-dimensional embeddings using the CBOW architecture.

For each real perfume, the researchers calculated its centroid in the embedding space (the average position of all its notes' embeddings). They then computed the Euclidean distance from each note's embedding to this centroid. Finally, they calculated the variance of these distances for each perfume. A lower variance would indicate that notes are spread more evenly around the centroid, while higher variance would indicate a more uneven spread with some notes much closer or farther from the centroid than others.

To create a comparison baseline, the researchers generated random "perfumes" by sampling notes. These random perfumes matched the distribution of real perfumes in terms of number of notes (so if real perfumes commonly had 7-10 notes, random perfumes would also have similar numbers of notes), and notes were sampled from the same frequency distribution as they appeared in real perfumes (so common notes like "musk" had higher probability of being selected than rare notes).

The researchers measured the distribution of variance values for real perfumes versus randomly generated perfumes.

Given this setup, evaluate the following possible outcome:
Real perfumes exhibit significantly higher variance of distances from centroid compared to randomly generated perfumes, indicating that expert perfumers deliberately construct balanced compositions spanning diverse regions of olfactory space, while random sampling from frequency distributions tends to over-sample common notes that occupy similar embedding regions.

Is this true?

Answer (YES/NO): NO